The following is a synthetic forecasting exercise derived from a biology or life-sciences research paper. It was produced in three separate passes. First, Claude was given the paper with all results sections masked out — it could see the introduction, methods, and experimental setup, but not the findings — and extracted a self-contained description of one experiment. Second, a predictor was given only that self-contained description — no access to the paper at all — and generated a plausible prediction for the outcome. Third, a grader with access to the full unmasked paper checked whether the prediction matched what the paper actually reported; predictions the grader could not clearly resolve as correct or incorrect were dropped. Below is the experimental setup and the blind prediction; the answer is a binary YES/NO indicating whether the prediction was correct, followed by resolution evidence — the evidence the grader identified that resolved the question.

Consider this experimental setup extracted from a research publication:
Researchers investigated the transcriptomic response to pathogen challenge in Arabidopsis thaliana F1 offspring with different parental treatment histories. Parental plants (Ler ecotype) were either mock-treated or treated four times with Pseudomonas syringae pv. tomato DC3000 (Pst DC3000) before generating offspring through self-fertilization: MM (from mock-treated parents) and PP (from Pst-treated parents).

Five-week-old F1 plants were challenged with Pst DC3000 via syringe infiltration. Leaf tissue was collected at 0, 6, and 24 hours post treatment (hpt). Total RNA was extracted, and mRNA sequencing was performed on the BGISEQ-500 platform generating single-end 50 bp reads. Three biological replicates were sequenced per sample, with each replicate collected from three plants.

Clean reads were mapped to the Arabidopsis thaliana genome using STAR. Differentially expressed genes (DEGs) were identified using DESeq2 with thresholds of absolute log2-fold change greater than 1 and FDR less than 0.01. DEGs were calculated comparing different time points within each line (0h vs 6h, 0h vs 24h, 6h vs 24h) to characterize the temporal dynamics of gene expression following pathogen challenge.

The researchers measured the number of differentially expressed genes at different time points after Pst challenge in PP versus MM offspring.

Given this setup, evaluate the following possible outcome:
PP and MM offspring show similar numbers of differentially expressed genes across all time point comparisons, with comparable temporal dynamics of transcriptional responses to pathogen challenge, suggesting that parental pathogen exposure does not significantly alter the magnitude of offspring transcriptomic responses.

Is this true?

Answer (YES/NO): NO